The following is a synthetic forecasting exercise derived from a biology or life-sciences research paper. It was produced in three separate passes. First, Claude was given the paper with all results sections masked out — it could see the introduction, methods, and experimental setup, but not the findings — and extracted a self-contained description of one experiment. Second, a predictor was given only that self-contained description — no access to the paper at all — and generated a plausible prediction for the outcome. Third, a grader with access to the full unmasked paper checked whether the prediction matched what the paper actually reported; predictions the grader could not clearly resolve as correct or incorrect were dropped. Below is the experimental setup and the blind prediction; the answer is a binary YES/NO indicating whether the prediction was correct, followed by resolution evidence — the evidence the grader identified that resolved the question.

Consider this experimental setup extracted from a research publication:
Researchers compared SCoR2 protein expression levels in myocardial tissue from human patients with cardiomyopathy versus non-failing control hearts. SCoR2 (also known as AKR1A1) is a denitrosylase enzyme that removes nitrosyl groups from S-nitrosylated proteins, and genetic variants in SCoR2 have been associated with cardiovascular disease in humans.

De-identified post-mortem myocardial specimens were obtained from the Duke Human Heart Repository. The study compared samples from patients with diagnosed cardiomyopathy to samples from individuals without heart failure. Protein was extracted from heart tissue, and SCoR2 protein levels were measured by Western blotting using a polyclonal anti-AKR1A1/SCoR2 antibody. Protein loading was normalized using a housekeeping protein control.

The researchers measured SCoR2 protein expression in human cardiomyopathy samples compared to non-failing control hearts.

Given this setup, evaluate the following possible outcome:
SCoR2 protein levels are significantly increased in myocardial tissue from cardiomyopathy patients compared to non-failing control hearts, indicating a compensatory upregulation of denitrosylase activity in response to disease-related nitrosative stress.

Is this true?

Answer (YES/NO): NO